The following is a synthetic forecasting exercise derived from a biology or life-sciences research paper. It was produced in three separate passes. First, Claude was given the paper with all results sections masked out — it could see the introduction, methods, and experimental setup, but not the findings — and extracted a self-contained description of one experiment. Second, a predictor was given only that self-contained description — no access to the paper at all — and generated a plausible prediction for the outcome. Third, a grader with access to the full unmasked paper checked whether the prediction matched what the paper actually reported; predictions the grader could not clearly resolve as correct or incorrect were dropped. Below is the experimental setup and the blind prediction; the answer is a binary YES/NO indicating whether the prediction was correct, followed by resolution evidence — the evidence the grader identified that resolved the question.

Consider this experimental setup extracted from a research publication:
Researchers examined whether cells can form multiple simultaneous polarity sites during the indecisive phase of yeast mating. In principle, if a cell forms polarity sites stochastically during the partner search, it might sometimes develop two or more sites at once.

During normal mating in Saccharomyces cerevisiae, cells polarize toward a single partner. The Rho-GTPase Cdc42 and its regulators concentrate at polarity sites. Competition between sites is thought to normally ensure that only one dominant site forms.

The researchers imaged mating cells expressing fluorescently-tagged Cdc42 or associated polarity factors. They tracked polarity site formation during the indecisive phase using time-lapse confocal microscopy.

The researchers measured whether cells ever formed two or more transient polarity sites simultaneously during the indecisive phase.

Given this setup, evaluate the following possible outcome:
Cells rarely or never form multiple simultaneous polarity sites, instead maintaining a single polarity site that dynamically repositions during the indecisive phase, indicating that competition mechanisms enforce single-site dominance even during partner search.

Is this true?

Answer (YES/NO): NO